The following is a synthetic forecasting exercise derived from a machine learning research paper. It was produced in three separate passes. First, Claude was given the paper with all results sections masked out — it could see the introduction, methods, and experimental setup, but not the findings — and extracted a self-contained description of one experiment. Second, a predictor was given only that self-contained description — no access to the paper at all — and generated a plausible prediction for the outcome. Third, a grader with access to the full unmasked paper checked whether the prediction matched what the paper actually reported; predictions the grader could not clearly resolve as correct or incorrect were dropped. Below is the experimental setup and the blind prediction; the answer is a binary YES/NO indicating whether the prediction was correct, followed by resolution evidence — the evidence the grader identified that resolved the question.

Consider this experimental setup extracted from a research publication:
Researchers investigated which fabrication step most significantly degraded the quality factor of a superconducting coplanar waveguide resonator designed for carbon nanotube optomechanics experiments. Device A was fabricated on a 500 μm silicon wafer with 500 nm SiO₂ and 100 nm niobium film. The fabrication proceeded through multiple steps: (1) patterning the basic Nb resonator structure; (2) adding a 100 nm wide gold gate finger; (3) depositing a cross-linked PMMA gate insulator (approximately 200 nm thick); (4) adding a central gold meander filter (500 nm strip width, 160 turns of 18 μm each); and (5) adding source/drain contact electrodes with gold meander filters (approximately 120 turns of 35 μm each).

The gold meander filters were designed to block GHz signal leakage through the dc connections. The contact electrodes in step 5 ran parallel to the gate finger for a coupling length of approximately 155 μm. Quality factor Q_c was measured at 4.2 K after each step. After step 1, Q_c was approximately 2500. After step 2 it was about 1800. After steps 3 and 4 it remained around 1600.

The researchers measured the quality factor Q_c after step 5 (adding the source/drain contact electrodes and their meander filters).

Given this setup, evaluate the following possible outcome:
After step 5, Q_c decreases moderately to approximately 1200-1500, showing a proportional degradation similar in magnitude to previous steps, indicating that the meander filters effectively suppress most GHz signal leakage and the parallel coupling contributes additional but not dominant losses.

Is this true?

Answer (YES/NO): NO